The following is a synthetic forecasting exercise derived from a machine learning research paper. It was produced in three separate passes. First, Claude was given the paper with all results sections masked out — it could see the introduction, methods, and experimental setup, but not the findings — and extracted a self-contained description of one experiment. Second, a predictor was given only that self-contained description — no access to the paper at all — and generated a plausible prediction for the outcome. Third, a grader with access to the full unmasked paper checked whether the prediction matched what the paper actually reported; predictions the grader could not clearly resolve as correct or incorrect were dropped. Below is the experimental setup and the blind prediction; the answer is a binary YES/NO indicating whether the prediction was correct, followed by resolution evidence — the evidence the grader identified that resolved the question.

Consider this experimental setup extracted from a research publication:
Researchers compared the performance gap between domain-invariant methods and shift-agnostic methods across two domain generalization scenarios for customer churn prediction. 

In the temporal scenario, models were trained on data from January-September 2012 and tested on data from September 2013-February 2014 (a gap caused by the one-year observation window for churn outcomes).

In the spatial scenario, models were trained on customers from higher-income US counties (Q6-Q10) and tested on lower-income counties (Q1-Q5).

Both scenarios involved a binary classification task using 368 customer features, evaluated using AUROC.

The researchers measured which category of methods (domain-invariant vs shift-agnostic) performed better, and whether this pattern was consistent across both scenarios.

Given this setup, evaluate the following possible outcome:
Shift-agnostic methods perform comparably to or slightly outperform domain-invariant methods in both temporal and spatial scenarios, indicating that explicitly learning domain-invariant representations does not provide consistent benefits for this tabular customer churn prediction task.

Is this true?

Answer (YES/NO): YES